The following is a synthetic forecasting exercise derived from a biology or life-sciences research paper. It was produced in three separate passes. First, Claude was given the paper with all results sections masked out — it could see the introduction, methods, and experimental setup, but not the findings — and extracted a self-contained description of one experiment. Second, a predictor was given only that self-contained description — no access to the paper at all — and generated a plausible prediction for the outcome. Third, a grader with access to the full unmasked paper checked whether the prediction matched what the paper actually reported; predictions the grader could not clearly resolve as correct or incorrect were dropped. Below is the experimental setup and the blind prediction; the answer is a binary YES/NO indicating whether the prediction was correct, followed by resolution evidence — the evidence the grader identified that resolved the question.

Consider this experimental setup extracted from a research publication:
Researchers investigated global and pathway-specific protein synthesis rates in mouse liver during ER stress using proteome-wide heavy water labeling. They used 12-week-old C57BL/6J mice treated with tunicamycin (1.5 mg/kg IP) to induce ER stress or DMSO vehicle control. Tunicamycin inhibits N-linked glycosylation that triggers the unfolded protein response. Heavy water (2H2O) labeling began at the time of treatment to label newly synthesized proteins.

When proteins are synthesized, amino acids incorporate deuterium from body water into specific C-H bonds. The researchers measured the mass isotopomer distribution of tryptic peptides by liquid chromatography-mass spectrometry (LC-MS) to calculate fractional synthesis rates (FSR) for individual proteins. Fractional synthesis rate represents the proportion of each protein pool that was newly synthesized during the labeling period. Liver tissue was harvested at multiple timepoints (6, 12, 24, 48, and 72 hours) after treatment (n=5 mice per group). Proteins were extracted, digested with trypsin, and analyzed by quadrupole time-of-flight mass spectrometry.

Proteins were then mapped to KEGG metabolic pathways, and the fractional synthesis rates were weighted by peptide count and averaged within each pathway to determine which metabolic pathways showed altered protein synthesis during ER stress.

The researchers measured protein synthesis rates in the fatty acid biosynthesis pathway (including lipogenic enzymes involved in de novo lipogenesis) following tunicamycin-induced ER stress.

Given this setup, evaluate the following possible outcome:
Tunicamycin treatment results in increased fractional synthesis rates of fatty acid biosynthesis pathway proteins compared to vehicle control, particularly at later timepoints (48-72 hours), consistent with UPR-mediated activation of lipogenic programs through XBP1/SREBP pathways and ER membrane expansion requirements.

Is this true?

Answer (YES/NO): NO